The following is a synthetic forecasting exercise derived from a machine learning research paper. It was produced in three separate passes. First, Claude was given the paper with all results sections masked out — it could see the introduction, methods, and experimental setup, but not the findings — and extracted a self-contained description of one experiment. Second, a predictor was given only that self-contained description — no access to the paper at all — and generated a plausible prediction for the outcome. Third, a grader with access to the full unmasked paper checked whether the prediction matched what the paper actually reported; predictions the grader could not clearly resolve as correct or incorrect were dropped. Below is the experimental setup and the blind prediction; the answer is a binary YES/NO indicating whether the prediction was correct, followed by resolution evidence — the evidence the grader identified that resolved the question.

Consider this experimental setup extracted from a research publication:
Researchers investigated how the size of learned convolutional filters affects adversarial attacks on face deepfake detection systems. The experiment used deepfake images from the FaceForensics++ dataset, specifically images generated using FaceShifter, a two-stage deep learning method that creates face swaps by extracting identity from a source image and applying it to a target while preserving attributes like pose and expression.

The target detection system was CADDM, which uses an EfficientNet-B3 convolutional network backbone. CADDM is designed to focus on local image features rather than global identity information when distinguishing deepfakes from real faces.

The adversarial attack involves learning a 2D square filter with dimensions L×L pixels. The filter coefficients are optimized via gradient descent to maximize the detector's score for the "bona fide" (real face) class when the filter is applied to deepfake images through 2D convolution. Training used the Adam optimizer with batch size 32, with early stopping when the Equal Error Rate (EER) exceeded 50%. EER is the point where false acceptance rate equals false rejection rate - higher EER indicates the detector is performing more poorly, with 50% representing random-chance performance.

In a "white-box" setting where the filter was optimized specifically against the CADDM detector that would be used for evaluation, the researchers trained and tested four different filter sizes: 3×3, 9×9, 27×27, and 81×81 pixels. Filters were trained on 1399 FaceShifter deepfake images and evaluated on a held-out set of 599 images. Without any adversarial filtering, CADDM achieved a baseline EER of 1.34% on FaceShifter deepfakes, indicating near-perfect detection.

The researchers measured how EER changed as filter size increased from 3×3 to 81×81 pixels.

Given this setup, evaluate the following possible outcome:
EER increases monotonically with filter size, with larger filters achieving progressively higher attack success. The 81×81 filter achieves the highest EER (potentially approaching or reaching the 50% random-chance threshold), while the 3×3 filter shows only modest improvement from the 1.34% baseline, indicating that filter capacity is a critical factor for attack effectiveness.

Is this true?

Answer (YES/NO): YES